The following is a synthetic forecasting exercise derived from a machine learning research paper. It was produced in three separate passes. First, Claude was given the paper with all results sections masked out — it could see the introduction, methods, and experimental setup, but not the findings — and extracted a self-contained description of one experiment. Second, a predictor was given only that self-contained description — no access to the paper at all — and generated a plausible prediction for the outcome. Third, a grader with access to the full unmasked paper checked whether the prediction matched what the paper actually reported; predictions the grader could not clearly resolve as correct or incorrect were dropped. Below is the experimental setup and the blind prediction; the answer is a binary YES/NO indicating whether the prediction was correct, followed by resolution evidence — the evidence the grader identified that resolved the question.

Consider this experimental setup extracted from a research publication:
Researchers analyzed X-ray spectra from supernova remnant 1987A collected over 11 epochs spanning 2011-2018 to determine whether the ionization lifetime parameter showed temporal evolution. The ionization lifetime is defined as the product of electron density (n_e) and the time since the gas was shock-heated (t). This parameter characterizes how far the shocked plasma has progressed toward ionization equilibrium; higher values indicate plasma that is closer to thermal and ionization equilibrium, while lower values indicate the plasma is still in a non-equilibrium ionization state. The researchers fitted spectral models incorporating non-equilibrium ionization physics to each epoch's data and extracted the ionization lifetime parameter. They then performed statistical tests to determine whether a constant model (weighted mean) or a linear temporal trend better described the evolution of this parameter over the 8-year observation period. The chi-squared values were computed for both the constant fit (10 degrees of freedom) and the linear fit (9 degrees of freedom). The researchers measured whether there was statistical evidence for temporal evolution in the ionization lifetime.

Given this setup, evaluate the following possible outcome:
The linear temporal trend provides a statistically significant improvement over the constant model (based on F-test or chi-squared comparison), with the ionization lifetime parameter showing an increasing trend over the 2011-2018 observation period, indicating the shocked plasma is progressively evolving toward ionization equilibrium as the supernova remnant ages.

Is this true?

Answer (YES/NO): NO